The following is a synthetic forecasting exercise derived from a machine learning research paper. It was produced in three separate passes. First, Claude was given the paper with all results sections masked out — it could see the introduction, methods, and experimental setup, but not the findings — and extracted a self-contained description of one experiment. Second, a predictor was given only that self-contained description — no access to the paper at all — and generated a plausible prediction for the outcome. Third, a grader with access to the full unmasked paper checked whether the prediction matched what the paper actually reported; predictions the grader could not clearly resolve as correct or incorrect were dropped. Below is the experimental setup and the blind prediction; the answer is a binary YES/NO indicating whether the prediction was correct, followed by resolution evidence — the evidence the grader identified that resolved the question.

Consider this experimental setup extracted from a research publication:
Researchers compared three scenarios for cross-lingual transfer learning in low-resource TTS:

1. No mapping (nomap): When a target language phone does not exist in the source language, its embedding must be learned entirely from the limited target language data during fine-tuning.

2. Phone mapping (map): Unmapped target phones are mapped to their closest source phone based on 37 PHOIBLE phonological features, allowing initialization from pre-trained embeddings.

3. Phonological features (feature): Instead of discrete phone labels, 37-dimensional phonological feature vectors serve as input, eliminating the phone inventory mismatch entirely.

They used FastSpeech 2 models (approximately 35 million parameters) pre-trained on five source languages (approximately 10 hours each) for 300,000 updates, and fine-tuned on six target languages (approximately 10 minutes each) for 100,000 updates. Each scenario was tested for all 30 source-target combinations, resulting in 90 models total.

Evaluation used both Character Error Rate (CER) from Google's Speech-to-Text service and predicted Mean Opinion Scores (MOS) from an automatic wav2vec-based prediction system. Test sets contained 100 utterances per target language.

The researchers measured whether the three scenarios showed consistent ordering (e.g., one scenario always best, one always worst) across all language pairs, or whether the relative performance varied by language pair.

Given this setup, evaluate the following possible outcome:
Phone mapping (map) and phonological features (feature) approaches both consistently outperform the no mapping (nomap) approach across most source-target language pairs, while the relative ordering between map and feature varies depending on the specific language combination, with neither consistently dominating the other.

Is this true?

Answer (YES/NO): NO